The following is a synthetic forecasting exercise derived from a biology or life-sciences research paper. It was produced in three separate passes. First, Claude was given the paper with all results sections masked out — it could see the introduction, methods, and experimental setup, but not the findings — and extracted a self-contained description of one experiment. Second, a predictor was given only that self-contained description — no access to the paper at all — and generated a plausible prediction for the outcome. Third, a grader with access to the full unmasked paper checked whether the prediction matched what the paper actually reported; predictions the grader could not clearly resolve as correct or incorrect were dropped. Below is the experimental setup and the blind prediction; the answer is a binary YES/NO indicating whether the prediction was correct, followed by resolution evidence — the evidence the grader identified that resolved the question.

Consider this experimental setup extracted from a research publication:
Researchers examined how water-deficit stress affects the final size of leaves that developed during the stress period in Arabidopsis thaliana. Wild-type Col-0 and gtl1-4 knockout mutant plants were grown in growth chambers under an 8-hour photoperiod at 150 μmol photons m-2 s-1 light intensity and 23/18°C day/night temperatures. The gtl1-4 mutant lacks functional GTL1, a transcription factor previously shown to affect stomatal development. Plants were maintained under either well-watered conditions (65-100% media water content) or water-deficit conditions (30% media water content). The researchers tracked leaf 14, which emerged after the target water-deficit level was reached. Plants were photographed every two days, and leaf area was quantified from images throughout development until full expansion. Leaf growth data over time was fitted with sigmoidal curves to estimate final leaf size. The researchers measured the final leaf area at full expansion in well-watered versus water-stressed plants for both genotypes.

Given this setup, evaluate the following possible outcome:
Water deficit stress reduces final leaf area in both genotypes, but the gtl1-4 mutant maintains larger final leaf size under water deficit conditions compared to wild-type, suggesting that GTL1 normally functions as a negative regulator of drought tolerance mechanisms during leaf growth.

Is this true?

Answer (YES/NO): NO